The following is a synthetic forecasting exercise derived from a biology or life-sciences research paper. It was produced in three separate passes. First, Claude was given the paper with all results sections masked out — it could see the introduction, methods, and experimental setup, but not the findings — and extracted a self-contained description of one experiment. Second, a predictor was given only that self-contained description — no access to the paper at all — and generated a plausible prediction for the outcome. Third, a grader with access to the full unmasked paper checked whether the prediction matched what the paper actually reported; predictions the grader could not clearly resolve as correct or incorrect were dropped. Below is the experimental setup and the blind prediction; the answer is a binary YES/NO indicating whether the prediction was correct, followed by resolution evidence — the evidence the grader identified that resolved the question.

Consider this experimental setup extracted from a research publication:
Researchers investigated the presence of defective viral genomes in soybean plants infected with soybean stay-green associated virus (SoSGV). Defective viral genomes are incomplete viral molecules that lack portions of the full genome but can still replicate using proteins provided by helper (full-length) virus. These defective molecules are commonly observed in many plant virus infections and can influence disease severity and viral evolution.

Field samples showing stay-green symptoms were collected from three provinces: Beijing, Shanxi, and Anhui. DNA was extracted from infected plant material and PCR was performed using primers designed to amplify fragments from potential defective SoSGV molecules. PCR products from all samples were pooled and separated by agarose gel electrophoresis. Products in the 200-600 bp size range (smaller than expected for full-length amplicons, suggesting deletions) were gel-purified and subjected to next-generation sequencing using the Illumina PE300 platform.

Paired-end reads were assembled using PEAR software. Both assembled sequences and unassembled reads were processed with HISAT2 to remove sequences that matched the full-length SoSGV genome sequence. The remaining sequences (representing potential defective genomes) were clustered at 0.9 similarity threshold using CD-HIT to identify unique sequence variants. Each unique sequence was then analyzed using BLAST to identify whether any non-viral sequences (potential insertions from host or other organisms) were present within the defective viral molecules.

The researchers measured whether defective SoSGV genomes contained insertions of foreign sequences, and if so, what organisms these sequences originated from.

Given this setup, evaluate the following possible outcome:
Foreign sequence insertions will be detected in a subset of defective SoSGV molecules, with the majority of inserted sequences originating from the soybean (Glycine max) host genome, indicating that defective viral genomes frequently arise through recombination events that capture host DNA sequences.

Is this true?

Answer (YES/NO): YES